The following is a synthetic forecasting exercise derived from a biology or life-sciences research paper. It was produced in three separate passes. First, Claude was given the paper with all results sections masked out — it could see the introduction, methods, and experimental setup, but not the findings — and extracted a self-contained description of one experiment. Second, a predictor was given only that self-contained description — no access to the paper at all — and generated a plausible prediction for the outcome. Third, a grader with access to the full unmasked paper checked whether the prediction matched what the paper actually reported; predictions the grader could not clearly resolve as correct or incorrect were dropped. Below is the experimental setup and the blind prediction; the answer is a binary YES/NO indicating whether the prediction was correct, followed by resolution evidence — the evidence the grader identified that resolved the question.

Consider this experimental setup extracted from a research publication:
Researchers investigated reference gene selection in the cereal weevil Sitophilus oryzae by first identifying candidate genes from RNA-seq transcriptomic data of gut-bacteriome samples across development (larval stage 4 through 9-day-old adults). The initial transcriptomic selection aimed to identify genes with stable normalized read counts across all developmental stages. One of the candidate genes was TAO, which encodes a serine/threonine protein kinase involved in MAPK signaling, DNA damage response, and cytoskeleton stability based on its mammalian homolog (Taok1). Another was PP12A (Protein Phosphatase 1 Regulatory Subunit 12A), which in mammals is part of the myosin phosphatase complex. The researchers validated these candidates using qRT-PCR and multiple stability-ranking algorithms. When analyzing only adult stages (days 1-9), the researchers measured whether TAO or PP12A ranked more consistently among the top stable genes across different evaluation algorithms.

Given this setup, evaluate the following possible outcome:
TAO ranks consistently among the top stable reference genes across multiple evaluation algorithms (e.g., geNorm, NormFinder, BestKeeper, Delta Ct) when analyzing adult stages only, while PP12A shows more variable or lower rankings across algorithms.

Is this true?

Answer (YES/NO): NO